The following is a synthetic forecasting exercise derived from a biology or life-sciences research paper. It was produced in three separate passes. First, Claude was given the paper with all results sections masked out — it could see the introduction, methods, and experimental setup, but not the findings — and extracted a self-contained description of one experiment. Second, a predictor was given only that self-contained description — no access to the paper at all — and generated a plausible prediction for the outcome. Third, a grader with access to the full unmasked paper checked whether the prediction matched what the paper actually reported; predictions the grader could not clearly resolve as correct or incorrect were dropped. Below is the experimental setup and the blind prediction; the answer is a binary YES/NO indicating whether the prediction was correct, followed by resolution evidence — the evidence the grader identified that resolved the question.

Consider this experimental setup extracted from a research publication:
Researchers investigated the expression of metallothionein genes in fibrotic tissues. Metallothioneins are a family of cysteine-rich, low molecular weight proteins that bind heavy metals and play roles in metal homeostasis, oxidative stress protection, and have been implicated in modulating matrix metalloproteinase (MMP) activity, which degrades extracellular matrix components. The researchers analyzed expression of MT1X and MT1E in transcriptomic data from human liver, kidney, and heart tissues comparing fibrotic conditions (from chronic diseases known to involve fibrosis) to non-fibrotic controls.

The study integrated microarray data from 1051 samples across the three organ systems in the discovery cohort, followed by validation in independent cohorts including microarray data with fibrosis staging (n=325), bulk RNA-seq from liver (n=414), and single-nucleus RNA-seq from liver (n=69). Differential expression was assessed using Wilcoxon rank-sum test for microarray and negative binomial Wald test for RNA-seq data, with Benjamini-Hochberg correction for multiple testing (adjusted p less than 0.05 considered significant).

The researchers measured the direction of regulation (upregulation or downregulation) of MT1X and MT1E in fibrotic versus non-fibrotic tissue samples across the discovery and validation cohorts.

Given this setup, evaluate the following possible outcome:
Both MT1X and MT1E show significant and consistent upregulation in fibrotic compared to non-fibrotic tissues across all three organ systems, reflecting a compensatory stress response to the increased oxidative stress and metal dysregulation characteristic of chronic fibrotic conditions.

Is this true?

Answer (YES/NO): NO